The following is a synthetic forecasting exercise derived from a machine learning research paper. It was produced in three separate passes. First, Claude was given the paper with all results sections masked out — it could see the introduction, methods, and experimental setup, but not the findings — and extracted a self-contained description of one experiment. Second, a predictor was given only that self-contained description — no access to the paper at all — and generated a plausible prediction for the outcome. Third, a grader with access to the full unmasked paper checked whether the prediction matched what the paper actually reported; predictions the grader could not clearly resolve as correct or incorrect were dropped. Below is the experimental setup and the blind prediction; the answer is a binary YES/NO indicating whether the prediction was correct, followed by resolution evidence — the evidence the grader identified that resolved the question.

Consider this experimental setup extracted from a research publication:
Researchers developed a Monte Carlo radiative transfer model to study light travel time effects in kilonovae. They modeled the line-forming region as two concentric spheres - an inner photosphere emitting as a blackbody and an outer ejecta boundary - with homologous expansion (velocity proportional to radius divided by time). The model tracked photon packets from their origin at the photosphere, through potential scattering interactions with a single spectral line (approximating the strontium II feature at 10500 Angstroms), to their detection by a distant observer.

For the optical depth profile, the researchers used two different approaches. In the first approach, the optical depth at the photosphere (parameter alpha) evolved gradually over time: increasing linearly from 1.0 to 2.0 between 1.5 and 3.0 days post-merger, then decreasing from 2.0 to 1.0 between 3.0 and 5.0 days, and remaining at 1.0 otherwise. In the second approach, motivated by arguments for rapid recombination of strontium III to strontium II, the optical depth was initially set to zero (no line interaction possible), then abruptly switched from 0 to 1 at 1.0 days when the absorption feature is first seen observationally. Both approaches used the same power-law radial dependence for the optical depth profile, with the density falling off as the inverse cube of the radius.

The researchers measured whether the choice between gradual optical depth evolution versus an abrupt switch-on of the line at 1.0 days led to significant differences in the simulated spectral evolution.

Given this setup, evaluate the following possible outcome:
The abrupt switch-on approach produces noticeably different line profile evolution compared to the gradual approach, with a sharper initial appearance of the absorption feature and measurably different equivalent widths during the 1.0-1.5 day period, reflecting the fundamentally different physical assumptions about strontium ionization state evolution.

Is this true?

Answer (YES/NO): NO